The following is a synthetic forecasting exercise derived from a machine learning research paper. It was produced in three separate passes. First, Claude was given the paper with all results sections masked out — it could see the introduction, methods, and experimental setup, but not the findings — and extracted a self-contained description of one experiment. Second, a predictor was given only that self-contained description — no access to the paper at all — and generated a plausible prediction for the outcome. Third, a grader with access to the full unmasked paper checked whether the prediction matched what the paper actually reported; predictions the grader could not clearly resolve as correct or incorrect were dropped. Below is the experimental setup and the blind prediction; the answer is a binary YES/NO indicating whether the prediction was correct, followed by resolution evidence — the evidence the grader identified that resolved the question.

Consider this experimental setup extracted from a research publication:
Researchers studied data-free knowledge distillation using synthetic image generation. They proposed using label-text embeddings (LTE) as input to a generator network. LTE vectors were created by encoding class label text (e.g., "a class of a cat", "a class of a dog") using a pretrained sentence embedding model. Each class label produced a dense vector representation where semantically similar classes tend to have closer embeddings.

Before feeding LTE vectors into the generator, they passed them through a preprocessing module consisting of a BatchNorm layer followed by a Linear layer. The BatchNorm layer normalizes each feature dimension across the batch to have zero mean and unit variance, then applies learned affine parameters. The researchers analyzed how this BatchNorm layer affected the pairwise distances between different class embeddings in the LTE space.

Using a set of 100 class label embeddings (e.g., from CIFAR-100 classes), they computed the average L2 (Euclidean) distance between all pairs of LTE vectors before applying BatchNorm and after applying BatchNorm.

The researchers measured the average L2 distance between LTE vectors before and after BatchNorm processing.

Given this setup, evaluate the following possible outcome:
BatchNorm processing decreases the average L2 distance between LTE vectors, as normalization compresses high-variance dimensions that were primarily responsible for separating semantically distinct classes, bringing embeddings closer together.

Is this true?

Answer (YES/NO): NO